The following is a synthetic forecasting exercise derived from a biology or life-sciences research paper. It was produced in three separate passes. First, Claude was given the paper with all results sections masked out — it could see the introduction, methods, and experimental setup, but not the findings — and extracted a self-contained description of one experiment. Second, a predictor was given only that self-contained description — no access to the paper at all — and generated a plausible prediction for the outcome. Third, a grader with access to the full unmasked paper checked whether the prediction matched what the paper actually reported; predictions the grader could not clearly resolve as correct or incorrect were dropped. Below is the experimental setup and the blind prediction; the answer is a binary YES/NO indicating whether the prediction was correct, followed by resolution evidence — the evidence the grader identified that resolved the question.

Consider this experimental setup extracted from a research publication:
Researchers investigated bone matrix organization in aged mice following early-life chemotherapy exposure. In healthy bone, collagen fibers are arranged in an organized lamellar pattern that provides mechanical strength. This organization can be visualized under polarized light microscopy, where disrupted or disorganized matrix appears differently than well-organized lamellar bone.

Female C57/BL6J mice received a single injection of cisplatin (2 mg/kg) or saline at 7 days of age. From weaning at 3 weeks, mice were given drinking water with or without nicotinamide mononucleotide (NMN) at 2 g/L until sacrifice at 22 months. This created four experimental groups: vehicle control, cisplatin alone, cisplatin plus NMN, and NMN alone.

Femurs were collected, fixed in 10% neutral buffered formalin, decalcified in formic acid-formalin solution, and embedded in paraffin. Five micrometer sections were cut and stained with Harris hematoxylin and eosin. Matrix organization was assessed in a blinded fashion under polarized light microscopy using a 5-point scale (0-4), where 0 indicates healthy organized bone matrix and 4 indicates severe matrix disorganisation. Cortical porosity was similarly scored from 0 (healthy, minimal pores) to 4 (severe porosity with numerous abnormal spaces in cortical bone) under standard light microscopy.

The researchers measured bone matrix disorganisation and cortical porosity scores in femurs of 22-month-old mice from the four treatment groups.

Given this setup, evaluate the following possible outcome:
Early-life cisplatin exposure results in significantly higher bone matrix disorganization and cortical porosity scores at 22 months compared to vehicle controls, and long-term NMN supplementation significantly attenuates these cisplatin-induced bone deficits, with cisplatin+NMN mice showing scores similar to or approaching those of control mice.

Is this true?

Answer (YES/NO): YES